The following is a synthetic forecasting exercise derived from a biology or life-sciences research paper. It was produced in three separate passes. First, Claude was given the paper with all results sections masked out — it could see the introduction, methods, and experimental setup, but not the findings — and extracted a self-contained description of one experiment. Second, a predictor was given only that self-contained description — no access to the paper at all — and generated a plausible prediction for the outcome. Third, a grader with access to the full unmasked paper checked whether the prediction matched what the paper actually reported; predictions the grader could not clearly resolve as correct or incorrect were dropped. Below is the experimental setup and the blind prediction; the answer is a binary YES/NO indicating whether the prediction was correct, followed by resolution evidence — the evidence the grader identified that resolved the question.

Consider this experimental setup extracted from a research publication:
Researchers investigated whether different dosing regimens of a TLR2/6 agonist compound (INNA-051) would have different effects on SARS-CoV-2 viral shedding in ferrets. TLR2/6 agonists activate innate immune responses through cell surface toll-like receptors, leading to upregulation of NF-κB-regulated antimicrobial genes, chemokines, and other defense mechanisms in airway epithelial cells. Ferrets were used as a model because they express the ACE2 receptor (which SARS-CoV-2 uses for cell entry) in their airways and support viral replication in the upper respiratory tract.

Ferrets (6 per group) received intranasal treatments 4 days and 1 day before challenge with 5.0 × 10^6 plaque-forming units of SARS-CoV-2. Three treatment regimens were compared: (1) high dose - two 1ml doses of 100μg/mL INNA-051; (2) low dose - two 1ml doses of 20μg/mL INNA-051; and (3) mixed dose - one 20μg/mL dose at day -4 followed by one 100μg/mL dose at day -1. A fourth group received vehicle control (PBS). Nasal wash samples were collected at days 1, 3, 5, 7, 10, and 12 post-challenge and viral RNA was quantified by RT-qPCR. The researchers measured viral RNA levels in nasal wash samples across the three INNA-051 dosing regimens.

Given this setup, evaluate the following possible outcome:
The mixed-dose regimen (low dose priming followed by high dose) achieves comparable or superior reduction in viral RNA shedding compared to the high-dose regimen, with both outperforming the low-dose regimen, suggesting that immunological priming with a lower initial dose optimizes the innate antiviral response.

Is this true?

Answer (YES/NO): NO